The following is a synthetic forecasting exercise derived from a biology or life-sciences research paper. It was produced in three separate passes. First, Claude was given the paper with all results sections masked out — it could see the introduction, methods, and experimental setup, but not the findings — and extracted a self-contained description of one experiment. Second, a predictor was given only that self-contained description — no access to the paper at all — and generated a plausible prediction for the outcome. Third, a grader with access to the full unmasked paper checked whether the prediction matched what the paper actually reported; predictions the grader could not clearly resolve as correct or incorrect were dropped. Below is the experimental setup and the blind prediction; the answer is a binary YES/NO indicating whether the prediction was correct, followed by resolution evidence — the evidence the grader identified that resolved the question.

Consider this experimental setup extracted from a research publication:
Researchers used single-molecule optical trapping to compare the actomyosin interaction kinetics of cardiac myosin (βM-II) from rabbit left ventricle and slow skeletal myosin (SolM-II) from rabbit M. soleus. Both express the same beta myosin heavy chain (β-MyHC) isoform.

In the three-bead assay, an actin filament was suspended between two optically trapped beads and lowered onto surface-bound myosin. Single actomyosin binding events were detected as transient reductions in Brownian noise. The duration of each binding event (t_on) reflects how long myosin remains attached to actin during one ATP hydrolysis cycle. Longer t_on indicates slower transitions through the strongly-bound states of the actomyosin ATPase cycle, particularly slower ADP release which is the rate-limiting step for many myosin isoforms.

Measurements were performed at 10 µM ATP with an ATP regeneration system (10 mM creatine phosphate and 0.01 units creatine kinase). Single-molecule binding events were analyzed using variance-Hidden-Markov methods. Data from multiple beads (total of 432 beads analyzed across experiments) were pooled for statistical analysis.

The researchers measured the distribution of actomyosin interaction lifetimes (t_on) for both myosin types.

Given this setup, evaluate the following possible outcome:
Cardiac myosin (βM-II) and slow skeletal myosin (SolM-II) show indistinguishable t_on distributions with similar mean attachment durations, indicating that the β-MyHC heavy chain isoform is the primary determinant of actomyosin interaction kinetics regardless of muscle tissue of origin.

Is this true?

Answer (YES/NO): NO